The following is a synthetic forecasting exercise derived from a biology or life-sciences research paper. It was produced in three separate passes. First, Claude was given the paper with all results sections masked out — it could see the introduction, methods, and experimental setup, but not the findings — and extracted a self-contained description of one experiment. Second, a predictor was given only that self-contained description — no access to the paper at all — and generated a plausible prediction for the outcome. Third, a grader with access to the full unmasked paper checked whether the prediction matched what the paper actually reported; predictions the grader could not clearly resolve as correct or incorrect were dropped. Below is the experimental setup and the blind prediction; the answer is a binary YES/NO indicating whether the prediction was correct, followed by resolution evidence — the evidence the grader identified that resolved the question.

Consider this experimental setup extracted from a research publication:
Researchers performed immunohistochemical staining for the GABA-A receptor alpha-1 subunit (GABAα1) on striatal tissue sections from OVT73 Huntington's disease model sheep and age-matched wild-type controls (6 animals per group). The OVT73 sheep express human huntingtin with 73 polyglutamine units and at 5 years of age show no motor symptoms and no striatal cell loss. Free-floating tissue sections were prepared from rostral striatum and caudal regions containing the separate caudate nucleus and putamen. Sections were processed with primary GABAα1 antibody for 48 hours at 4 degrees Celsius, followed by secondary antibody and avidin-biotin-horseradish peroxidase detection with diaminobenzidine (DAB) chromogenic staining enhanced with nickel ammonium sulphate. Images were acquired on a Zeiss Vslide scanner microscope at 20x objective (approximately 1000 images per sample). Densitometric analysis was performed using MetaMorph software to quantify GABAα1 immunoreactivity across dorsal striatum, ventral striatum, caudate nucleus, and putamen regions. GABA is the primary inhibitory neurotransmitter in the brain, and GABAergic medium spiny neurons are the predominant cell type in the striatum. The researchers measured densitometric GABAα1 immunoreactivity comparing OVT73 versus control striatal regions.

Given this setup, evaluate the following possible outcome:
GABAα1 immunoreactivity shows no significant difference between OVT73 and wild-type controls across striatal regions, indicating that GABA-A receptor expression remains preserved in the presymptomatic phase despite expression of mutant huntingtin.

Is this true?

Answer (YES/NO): NO